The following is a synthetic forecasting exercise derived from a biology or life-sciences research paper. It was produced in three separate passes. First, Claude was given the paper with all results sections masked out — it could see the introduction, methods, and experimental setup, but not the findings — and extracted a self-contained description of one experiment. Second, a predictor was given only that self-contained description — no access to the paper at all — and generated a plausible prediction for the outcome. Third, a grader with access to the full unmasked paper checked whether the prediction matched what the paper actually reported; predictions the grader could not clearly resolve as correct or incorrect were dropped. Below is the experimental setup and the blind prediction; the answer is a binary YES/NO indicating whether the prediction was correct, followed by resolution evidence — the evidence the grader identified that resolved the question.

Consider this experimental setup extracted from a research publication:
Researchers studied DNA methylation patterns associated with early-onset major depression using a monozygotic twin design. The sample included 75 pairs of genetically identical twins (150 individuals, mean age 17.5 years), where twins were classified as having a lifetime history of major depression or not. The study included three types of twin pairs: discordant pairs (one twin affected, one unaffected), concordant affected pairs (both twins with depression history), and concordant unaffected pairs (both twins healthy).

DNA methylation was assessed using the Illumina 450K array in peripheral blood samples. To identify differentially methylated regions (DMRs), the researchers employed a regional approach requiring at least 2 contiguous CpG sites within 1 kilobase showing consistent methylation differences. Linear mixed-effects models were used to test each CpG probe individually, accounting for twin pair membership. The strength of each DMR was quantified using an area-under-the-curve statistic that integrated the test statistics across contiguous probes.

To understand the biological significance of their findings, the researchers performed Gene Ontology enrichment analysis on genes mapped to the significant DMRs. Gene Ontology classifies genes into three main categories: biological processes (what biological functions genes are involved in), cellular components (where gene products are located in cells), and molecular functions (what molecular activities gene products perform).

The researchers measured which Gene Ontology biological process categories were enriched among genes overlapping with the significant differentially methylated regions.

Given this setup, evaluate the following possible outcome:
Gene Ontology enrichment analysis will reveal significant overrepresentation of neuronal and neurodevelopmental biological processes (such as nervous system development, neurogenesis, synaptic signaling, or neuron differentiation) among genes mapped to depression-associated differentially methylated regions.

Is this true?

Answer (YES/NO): NO